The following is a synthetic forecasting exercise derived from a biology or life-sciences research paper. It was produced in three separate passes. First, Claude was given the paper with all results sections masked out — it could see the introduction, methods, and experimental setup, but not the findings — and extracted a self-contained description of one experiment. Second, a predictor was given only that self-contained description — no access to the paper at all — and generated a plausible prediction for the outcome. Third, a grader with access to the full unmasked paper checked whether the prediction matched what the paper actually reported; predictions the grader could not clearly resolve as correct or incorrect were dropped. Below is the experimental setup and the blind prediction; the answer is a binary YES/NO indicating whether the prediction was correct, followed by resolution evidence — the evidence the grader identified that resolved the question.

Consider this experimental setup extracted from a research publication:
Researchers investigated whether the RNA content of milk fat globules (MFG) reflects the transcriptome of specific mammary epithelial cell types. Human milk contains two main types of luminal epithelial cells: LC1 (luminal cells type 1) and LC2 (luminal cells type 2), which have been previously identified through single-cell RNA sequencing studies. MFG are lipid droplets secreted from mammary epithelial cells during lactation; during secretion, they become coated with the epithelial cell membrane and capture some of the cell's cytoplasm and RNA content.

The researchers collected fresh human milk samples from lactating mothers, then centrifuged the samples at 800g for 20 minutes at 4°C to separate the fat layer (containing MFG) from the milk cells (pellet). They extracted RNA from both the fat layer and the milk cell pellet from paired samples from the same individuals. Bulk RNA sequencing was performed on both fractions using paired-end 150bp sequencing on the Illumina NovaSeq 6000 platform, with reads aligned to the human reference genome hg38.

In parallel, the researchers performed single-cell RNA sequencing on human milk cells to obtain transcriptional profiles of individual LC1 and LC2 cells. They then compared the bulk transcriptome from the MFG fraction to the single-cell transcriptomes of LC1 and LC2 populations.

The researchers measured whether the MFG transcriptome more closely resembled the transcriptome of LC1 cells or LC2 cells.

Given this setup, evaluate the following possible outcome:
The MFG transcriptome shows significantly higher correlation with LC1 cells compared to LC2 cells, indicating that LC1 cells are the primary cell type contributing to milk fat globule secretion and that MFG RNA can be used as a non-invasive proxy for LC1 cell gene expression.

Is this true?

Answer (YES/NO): NO